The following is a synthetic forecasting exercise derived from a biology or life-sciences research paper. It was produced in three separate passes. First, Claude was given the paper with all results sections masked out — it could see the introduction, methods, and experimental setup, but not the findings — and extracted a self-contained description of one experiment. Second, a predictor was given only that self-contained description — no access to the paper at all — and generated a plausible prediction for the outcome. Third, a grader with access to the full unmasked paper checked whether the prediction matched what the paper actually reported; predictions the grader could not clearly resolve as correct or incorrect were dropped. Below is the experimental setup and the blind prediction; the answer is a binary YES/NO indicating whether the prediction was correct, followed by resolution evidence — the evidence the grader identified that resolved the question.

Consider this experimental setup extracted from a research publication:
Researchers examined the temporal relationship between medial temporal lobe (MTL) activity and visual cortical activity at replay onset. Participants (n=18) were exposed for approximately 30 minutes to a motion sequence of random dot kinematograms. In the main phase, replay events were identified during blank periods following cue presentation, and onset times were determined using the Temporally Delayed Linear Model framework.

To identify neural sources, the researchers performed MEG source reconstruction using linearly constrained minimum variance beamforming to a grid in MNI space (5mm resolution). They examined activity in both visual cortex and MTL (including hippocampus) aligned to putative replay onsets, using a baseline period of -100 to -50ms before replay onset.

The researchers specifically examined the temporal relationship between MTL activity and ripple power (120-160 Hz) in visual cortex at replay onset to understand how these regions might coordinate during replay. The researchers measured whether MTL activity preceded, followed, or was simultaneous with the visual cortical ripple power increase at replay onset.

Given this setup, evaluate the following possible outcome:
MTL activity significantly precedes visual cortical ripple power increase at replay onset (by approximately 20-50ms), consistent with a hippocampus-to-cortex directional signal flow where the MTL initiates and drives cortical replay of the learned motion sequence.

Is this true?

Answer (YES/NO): YES